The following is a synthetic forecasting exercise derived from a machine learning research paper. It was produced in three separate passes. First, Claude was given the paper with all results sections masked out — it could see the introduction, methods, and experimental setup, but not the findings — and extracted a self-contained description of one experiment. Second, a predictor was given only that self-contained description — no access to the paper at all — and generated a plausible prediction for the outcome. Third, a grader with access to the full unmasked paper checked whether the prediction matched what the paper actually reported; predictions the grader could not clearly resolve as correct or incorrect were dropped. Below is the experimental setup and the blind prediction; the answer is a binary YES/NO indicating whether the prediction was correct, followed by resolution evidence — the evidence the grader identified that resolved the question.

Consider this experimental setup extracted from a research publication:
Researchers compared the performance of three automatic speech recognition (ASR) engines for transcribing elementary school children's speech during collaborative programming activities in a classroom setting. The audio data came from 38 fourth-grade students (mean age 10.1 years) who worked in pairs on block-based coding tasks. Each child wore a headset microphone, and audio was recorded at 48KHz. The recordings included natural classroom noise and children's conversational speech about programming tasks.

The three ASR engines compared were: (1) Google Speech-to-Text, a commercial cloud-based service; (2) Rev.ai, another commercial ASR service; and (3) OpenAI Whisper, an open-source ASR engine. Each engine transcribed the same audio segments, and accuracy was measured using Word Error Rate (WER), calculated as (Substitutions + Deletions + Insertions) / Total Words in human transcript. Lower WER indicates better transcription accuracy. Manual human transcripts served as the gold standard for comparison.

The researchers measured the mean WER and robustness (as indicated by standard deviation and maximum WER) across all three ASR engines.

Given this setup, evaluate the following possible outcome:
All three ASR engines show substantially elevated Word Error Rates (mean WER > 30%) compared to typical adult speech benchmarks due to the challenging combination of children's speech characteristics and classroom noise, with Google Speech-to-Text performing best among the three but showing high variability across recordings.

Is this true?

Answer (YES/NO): NO